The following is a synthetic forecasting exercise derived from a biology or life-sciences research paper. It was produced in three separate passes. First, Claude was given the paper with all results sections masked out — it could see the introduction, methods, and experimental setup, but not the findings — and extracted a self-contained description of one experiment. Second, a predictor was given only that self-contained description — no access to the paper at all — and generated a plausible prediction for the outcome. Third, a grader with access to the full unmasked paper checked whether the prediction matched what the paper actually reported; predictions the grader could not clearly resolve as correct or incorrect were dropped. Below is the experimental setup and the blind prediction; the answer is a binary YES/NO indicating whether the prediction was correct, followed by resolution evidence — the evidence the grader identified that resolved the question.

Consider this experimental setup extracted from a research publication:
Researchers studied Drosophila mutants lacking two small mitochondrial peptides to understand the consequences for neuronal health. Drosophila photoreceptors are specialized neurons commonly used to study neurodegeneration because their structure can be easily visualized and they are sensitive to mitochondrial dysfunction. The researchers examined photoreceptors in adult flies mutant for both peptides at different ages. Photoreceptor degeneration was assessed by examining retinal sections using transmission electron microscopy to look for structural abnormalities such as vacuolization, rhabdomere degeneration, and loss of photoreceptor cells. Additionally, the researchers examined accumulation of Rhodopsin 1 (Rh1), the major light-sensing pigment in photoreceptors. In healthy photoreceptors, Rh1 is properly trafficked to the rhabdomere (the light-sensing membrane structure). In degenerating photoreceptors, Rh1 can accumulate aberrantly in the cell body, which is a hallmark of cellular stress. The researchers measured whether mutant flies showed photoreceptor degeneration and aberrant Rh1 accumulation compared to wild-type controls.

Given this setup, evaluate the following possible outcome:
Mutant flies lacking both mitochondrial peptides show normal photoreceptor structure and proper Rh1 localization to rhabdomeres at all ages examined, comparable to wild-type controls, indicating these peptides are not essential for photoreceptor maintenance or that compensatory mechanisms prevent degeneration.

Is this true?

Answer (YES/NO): NO